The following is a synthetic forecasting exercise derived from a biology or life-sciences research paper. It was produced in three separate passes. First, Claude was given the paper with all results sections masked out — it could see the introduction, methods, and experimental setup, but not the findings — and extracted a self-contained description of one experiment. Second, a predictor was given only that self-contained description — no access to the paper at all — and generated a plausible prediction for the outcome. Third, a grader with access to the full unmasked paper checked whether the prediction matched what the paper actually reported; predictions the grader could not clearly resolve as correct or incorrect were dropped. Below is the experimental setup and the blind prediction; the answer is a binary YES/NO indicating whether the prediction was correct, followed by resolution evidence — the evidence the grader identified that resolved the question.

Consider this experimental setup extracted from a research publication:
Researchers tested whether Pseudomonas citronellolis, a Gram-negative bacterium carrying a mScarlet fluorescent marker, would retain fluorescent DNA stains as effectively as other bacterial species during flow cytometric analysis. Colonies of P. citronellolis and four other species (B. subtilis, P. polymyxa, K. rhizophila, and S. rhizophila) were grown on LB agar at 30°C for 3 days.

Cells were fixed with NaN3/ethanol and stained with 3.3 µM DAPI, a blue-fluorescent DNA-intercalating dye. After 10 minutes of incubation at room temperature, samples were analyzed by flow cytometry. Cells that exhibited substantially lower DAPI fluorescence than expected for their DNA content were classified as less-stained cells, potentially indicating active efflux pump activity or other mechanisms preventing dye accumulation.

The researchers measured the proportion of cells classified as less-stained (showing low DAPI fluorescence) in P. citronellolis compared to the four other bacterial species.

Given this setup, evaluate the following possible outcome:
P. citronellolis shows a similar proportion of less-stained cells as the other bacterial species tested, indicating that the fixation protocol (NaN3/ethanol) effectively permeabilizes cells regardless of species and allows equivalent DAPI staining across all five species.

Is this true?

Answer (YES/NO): NO